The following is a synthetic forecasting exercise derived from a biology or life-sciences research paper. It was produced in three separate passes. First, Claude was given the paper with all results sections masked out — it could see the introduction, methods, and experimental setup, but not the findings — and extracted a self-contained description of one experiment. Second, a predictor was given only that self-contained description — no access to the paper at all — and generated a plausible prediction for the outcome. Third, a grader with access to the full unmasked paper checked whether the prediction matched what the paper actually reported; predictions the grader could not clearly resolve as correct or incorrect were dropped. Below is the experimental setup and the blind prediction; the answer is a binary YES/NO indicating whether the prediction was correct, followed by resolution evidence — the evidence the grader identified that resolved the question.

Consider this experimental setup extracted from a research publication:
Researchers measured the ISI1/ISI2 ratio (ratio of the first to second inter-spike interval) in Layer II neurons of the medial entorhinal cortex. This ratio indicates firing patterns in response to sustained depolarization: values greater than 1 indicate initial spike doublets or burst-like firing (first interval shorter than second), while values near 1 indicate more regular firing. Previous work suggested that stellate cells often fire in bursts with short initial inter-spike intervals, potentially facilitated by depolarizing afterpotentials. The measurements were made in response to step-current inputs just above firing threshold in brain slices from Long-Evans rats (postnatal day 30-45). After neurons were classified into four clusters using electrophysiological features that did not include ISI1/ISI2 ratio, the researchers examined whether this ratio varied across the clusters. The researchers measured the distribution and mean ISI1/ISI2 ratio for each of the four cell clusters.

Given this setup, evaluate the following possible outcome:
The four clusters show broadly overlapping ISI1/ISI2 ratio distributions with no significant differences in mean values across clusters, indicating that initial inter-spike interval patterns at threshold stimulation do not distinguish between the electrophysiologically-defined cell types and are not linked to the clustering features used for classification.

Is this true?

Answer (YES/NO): NO